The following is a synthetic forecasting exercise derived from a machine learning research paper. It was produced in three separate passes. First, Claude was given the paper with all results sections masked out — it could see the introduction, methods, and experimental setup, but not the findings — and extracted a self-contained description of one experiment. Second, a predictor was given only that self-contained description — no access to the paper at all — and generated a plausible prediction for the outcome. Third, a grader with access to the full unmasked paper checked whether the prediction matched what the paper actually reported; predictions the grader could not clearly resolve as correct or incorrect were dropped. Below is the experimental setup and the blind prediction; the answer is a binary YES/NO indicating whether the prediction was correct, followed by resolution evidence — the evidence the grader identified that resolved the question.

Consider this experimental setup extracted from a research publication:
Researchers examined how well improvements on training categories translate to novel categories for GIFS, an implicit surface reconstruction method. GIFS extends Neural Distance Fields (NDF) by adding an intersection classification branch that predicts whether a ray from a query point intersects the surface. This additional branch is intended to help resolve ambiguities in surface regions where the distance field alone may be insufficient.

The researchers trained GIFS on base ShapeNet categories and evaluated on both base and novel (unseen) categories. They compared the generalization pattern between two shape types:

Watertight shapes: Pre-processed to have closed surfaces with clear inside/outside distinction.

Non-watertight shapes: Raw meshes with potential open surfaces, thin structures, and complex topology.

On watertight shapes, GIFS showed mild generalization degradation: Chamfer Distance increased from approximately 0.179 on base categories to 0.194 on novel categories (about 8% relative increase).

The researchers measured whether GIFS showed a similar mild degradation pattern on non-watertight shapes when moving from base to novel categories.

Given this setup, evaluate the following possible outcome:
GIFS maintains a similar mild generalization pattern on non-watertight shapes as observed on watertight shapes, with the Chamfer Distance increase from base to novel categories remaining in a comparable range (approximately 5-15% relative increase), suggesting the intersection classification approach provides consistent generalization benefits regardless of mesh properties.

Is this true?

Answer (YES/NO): NO